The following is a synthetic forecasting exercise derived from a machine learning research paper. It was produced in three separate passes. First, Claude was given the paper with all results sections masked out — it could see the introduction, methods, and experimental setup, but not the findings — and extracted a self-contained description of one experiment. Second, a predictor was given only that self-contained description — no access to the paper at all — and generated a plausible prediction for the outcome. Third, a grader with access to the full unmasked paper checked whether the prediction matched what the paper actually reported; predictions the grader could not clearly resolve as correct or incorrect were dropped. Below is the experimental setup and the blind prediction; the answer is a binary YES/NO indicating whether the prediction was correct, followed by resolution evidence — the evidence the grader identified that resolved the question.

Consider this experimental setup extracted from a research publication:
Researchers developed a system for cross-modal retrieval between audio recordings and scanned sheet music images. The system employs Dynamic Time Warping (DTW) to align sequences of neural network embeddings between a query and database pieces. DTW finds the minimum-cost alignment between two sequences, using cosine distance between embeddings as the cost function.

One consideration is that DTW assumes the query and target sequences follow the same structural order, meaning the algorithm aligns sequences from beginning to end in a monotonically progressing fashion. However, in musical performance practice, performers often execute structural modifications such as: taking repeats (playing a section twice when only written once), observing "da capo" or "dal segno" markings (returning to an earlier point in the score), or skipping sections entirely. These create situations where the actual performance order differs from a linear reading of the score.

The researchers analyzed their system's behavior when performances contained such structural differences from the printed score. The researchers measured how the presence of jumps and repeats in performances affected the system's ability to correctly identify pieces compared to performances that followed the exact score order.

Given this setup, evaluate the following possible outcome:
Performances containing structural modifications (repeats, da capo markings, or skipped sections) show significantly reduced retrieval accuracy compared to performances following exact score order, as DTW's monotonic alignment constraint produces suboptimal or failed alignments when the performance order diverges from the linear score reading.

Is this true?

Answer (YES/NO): YES